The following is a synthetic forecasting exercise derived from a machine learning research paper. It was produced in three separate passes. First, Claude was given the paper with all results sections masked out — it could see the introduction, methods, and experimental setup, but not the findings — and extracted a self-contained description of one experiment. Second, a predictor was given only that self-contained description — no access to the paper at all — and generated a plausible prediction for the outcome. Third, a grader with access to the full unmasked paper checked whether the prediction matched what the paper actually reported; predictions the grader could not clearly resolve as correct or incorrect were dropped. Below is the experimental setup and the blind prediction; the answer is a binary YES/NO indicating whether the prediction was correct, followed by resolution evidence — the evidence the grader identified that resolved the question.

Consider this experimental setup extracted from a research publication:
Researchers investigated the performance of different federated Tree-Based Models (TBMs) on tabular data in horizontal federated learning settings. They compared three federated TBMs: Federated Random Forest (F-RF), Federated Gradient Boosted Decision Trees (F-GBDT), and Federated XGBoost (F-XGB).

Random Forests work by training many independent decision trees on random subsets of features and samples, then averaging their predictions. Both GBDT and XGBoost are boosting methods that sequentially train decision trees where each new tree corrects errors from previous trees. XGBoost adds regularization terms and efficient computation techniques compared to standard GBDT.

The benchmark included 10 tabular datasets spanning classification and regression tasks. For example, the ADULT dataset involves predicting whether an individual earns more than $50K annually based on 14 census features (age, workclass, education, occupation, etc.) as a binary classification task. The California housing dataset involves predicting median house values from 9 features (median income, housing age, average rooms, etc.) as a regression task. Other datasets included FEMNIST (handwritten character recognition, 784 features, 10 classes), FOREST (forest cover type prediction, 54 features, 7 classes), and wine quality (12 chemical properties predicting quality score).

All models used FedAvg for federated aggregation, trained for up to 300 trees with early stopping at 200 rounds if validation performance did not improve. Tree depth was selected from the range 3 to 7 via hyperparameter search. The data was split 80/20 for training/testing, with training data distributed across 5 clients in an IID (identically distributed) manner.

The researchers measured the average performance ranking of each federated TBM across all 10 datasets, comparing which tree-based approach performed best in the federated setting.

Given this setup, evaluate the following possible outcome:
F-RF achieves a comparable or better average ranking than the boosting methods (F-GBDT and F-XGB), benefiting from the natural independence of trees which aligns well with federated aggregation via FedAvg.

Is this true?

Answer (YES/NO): NO